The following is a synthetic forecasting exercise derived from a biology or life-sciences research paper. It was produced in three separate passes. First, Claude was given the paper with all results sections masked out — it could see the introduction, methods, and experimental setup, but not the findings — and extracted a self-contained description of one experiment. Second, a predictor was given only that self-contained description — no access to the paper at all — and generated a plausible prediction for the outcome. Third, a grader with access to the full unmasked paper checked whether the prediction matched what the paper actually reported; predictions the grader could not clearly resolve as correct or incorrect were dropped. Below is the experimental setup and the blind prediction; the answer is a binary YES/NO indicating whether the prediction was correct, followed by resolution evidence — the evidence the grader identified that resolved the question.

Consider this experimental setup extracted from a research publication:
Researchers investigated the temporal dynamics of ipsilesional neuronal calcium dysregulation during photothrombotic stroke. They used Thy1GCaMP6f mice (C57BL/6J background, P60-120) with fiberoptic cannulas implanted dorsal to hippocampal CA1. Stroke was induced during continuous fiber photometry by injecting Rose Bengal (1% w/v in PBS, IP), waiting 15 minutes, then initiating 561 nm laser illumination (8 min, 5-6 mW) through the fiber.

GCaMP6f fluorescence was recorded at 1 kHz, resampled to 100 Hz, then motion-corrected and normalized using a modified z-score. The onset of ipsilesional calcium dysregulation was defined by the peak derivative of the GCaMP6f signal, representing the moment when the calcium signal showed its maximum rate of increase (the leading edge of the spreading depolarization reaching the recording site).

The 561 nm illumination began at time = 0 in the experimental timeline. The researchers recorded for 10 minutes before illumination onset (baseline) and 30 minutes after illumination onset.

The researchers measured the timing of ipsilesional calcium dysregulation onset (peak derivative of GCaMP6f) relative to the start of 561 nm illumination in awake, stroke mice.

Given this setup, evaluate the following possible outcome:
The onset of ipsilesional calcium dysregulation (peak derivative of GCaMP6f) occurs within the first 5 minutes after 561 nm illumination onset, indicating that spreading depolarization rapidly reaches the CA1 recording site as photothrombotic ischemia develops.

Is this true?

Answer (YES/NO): YES